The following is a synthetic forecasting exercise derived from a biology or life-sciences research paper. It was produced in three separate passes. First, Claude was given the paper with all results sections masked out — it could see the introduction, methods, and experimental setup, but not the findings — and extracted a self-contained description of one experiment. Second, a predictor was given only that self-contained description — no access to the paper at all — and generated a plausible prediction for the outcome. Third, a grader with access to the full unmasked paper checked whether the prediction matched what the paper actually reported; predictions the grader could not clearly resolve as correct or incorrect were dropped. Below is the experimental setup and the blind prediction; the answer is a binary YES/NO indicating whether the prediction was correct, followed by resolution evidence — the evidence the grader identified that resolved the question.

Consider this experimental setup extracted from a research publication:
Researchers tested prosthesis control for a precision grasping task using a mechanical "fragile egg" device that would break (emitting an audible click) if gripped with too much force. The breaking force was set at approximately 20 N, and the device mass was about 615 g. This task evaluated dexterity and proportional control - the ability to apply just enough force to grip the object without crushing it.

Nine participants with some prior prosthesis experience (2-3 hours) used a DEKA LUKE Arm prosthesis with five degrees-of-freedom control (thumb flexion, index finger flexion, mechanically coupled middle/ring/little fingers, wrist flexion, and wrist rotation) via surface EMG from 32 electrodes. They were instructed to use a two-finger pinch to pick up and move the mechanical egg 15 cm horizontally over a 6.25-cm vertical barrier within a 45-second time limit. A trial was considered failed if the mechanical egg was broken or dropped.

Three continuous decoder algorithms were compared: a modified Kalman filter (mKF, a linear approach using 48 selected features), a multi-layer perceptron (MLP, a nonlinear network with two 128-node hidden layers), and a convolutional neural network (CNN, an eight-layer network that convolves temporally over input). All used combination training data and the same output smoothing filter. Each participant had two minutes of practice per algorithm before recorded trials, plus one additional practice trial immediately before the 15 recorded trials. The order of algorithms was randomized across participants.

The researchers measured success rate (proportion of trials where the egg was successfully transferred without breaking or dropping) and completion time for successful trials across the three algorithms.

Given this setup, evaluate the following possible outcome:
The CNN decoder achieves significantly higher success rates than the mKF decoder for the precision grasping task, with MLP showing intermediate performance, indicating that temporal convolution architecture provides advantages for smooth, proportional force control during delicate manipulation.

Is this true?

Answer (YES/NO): NO